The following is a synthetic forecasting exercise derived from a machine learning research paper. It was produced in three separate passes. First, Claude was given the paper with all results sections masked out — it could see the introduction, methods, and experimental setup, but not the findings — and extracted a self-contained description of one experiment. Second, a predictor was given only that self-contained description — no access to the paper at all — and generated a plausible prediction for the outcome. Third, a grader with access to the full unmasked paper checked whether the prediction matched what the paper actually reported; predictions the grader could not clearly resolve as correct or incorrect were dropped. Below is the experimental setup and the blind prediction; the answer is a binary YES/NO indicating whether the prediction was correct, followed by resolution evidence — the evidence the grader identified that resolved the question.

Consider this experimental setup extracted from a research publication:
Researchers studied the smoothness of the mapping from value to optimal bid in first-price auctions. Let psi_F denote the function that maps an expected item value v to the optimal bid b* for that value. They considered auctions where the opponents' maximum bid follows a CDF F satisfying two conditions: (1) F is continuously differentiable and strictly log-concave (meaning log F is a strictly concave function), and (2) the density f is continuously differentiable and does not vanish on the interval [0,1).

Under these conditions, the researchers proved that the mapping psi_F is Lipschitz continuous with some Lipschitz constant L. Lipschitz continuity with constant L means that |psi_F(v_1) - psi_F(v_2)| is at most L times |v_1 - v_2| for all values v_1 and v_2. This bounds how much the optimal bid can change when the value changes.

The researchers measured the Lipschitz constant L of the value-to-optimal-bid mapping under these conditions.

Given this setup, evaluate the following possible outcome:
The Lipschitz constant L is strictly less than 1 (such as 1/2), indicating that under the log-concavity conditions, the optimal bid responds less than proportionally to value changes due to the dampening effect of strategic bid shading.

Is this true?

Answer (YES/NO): NO